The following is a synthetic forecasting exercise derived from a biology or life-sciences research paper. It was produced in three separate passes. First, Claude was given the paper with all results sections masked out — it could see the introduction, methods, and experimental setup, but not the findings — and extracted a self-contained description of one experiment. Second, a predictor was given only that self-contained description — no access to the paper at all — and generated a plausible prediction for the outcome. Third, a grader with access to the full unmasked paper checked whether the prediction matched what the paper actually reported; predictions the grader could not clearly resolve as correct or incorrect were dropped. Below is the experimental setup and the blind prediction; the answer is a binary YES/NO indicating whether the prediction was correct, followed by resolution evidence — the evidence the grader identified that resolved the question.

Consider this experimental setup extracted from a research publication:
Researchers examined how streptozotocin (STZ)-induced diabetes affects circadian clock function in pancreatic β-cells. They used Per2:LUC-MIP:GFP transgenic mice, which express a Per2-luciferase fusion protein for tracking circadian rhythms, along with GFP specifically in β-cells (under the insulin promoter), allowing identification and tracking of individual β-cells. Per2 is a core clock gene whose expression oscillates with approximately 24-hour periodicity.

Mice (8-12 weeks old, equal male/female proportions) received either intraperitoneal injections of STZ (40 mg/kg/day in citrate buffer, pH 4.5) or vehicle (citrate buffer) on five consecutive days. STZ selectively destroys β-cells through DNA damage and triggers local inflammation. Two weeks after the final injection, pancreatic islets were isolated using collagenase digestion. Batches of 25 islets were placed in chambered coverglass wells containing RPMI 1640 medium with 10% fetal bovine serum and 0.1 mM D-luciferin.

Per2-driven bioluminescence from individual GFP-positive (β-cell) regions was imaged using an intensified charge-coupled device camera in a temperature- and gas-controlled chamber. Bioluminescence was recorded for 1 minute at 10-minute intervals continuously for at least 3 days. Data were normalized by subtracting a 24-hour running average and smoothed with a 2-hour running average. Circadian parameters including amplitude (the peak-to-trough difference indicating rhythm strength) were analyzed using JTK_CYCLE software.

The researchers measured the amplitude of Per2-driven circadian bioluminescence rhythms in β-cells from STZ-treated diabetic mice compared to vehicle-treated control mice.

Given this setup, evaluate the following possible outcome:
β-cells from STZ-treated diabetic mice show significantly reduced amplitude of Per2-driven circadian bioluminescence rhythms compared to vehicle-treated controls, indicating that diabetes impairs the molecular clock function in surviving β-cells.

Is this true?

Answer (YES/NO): YES